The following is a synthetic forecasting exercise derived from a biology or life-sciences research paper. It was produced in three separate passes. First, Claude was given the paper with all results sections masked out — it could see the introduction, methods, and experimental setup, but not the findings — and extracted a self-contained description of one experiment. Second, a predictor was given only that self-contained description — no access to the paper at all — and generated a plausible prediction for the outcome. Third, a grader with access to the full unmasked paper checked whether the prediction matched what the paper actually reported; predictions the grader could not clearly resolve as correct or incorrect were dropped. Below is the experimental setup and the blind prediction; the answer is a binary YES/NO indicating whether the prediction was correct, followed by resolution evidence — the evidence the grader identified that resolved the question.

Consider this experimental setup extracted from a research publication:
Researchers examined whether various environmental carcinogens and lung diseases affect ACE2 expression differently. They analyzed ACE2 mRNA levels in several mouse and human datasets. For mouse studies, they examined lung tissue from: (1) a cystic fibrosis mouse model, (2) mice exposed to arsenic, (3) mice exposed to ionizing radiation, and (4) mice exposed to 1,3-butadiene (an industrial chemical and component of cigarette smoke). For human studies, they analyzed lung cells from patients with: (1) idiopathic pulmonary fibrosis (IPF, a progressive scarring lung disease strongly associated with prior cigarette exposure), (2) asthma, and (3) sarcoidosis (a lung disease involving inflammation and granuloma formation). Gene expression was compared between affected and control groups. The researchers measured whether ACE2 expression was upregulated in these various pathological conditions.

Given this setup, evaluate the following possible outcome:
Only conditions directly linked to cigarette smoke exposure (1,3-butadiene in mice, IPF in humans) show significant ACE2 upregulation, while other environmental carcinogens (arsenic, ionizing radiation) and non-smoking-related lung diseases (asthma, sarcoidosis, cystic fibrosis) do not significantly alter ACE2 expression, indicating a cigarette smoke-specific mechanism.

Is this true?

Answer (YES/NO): NO